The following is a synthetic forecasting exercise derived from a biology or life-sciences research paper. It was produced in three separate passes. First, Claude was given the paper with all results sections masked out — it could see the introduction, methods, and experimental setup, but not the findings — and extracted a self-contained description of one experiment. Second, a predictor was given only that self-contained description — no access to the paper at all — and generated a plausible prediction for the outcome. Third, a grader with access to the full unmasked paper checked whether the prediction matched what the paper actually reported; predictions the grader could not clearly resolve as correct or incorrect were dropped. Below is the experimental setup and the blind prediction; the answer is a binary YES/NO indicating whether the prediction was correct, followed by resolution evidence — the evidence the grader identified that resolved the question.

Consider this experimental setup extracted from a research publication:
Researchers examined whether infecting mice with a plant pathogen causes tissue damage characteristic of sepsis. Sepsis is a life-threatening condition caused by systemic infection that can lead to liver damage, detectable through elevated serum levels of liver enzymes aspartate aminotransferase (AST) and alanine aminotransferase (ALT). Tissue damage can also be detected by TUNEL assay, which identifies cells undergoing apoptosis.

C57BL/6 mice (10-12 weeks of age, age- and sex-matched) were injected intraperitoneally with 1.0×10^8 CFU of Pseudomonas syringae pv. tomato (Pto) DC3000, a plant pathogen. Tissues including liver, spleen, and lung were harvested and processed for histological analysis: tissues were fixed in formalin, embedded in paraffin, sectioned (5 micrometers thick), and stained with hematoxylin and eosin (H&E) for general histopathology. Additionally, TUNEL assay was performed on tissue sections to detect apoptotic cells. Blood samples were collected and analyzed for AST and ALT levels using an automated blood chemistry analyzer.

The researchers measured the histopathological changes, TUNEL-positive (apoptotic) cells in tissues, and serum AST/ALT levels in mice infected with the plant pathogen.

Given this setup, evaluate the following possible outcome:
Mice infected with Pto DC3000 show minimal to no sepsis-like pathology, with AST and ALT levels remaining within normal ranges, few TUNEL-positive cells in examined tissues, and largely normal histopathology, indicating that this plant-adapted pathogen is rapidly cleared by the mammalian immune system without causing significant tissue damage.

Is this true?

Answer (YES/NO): NO